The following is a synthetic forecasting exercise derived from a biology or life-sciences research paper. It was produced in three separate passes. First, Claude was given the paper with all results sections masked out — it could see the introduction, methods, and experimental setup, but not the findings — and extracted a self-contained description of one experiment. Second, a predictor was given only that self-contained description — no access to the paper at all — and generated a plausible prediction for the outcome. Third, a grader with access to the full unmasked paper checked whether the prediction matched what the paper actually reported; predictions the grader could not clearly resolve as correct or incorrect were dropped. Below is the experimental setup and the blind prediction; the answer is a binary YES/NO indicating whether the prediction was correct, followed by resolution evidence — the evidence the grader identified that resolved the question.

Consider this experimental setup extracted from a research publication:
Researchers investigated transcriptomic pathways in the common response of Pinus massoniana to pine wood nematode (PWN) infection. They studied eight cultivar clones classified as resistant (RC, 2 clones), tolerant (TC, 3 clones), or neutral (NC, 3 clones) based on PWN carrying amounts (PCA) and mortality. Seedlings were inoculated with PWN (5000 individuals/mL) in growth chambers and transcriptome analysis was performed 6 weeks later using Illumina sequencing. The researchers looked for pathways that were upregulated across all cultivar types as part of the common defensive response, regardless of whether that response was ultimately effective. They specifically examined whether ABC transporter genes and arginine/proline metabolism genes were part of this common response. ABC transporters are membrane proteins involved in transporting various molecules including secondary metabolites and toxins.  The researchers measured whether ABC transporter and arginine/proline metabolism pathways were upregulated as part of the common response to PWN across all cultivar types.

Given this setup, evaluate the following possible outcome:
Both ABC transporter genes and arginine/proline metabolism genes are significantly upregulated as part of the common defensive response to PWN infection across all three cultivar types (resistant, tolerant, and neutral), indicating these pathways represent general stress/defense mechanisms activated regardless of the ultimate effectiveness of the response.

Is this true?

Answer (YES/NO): NO